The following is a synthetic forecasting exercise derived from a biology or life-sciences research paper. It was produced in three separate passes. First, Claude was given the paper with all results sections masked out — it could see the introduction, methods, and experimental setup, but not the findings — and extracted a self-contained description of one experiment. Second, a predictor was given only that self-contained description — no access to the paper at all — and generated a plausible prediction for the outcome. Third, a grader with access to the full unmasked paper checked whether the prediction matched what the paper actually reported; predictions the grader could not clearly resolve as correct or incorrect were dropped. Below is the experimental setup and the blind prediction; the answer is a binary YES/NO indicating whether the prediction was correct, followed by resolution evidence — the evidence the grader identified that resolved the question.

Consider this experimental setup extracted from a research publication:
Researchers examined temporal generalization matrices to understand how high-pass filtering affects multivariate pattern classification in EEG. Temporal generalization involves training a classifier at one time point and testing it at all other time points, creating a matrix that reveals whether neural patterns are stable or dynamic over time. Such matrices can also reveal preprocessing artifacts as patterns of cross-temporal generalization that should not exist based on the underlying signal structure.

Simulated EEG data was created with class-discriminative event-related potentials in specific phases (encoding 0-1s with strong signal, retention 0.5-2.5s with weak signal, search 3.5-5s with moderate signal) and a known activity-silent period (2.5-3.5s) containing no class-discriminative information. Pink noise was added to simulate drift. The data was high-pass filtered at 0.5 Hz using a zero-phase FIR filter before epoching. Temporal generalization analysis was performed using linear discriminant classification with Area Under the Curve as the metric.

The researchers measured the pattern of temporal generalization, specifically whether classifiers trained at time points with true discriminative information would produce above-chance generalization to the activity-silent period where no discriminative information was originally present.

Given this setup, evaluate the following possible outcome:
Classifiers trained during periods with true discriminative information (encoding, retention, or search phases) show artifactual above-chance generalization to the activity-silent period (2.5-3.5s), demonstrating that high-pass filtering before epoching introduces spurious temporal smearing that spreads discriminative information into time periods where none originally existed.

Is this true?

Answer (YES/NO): NO